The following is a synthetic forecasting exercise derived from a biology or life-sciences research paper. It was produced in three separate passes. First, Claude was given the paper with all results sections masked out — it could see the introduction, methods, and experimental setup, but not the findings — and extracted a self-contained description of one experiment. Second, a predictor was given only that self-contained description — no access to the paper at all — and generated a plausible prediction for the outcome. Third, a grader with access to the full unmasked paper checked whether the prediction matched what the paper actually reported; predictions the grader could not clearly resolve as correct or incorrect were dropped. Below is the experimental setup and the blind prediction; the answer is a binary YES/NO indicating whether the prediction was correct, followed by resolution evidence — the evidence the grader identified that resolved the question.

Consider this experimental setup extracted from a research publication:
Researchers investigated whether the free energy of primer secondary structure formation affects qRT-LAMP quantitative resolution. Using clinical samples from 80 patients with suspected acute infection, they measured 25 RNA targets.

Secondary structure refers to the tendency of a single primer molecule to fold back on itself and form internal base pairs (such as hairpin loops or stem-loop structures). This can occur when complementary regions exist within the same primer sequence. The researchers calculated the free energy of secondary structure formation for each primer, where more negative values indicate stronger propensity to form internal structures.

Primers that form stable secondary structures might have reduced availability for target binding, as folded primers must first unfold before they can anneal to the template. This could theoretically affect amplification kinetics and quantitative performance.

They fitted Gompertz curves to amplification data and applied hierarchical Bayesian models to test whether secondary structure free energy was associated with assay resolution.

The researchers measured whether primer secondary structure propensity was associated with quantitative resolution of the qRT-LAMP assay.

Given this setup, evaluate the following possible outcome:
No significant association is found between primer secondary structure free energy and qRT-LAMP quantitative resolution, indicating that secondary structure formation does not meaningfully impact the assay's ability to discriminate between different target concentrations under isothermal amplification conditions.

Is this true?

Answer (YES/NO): NO